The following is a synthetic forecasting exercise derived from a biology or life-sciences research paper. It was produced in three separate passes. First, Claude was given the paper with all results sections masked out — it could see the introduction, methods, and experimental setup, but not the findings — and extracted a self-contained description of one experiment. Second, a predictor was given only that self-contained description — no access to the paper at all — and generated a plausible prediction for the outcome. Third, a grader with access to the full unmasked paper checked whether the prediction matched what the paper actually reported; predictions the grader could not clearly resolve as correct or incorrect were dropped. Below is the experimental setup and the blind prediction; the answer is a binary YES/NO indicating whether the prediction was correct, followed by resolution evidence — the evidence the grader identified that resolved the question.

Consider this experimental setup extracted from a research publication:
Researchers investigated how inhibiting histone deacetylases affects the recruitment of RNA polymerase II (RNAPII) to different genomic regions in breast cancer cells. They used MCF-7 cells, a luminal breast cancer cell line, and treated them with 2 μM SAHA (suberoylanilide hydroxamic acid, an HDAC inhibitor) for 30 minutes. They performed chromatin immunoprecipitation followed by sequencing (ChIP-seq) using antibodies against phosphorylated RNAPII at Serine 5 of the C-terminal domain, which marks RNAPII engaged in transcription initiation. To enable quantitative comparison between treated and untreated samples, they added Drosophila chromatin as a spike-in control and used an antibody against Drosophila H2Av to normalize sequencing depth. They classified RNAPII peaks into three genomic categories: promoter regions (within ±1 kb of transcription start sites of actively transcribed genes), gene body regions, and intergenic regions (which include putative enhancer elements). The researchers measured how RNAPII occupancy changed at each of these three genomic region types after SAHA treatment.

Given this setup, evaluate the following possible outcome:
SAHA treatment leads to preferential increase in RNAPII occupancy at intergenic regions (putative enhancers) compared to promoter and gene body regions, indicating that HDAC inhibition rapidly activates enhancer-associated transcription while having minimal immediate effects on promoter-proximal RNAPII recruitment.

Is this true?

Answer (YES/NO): NO